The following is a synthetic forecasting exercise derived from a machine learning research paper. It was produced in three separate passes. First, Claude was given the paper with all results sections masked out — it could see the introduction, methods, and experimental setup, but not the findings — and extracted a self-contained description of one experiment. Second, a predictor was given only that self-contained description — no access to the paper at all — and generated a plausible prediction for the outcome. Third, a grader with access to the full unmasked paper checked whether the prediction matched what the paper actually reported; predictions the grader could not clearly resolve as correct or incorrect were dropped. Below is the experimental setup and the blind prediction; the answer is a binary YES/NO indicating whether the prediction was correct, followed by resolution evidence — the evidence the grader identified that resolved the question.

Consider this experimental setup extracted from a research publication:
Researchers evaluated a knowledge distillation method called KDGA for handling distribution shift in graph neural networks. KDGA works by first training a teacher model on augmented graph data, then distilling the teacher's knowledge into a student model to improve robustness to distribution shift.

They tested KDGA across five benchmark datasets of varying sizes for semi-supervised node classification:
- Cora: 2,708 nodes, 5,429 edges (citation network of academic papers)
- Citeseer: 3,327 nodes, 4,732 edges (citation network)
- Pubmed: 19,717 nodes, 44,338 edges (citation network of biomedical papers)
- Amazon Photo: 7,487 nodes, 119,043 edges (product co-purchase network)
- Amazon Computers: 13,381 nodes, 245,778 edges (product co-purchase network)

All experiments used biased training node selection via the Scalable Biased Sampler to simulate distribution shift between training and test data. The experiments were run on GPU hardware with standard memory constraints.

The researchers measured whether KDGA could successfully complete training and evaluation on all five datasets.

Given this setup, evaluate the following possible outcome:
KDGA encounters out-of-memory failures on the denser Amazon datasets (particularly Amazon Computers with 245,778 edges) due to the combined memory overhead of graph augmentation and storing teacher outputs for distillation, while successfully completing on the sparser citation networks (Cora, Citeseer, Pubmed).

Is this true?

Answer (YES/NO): NO